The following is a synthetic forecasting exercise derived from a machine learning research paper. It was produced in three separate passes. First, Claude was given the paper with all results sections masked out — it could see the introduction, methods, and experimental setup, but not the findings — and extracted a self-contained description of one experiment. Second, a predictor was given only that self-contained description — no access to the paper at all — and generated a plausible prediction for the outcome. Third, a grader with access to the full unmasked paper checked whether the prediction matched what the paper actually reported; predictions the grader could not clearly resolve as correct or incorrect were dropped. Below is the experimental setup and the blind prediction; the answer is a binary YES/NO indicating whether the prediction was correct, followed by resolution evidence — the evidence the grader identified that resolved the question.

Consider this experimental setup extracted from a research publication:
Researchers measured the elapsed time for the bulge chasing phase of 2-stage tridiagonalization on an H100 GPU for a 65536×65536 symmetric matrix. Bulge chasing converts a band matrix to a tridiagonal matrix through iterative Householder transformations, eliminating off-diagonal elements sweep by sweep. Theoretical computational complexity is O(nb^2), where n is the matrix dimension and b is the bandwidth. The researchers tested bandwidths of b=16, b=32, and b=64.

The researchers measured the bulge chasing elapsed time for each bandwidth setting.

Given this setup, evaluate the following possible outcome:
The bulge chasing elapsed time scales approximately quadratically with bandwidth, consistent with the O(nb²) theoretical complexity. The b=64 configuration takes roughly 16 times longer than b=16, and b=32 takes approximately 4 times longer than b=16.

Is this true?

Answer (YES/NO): NO